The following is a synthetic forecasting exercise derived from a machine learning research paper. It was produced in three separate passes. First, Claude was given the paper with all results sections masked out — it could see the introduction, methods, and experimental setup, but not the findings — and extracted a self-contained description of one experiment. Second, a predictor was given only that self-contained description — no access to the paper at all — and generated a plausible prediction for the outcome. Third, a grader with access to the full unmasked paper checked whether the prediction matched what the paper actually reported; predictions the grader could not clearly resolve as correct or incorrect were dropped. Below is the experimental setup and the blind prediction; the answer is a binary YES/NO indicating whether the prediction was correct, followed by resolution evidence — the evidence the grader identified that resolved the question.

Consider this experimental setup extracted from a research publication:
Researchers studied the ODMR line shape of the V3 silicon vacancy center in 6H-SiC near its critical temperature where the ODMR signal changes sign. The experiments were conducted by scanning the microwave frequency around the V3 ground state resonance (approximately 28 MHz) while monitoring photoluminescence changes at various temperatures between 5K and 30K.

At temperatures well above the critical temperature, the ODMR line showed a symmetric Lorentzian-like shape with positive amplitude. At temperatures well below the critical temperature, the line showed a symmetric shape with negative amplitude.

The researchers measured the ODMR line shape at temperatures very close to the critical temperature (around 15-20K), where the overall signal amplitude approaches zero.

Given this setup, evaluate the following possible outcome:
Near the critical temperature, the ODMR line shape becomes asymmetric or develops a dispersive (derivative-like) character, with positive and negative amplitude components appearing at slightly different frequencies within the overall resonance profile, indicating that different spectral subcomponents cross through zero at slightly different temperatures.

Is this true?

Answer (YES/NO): YES